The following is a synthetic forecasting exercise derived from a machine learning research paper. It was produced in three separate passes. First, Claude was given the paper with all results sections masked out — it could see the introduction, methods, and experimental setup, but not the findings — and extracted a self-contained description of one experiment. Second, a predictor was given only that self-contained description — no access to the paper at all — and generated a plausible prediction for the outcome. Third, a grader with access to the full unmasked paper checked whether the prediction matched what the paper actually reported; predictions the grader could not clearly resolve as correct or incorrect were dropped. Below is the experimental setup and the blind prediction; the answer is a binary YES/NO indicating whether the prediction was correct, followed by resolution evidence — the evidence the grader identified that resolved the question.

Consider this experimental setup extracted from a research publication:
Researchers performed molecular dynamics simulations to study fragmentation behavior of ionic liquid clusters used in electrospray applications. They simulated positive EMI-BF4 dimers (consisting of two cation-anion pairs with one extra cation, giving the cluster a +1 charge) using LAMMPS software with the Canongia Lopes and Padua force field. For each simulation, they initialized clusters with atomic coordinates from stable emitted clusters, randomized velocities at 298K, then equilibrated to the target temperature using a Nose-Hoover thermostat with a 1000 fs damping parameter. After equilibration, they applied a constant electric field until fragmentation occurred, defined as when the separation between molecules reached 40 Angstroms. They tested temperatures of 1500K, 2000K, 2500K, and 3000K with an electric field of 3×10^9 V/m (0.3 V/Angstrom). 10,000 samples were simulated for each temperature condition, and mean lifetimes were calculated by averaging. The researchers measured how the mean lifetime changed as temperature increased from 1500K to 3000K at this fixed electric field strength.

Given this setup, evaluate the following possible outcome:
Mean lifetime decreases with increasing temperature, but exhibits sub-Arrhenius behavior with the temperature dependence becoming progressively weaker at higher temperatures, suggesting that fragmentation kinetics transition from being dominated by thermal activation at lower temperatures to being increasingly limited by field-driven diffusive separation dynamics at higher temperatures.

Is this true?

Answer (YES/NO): YES